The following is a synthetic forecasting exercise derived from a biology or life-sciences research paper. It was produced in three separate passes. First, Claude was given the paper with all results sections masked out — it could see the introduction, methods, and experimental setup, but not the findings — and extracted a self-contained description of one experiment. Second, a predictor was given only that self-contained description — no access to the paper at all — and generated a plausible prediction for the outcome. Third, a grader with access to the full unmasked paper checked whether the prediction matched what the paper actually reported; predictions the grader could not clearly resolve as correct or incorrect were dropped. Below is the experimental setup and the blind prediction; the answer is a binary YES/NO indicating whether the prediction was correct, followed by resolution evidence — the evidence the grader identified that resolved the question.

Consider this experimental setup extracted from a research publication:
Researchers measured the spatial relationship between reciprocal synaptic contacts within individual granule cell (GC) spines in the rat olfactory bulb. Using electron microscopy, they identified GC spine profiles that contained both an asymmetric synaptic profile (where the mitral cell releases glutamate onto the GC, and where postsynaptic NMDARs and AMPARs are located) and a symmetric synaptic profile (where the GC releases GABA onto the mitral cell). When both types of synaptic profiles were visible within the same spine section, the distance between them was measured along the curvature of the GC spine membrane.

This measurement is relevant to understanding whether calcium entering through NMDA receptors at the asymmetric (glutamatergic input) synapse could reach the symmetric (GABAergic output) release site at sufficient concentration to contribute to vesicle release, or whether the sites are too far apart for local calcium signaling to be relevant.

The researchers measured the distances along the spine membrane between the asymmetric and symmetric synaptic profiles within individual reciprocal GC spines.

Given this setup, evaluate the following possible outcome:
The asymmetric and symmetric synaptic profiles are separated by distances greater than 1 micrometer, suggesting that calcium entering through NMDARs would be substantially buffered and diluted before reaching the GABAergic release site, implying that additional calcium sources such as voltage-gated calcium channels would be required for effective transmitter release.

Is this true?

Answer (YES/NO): NO